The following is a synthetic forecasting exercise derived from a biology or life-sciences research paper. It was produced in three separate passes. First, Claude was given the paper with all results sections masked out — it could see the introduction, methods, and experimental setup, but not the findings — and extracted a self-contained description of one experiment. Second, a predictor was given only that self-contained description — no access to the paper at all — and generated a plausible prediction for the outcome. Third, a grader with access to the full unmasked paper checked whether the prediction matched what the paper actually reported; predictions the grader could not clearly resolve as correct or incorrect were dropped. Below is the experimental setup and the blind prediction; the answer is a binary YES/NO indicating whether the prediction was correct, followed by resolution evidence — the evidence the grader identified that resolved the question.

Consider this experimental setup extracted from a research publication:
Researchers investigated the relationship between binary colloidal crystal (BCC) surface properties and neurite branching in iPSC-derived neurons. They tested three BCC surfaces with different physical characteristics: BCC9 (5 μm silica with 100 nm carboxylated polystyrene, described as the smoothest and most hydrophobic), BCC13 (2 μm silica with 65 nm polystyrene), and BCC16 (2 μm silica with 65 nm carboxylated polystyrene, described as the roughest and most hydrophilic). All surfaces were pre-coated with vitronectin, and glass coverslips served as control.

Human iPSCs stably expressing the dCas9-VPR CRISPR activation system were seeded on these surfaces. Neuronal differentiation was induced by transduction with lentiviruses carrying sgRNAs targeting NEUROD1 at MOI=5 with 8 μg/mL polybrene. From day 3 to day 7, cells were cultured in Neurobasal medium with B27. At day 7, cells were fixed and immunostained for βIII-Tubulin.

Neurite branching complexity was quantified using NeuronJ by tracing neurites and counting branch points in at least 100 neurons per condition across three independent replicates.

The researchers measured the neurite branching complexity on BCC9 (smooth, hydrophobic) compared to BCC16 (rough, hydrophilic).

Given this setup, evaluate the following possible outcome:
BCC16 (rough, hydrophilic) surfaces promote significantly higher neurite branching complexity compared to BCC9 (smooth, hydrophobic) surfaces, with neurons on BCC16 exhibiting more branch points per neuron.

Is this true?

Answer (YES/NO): NO